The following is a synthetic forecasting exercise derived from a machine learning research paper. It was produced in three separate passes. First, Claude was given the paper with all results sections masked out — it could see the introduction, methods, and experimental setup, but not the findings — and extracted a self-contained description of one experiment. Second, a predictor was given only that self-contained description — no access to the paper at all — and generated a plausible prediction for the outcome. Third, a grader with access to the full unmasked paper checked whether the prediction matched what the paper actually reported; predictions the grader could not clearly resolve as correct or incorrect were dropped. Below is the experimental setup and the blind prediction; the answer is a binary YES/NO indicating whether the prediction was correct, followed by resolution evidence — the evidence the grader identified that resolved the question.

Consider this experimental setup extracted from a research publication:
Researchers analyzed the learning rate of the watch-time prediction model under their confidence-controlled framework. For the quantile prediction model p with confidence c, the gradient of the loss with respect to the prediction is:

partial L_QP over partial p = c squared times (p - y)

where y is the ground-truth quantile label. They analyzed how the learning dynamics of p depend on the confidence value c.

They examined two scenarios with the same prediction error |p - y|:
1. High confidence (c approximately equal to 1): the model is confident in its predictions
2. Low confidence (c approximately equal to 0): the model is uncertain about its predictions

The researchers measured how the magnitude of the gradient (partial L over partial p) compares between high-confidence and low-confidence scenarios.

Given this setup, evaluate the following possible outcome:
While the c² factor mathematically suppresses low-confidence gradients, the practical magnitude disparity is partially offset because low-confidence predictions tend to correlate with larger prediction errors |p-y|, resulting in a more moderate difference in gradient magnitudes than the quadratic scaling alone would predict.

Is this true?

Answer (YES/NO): NO